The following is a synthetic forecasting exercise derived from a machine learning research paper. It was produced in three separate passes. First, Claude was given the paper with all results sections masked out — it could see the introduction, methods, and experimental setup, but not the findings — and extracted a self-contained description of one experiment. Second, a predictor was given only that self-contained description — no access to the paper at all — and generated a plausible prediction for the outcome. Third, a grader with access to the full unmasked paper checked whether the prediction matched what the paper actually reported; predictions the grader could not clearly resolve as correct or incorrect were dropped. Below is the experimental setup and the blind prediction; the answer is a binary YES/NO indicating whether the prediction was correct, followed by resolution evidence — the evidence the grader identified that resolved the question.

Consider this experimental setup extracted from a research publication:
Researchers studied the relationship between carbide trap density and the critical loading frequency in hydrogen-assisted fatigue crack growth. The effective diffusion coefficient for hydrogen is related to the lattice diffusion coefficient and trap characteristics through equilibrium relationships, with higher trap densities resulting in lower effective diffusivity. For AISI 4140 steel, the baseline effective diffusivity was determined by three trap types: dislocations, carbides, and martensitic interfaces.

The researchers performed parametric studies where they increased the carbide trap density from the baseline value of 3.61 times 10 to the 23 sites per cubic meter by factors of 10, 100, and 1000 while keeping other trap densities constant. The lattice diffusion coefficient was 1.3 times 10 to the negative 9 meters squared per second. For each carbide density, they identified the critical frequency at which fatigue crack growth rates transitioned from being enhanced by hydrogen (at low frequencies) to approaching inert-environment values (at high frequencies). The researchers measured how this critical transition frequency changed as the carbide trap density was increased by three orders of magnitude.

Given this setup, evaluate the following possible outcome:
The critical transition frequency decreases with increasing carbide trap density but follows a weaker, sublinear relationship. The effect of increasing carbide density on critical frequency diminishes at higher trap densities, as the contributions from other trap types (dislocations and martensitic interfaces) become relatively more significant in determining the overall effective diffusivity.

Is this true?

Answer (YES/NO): YES